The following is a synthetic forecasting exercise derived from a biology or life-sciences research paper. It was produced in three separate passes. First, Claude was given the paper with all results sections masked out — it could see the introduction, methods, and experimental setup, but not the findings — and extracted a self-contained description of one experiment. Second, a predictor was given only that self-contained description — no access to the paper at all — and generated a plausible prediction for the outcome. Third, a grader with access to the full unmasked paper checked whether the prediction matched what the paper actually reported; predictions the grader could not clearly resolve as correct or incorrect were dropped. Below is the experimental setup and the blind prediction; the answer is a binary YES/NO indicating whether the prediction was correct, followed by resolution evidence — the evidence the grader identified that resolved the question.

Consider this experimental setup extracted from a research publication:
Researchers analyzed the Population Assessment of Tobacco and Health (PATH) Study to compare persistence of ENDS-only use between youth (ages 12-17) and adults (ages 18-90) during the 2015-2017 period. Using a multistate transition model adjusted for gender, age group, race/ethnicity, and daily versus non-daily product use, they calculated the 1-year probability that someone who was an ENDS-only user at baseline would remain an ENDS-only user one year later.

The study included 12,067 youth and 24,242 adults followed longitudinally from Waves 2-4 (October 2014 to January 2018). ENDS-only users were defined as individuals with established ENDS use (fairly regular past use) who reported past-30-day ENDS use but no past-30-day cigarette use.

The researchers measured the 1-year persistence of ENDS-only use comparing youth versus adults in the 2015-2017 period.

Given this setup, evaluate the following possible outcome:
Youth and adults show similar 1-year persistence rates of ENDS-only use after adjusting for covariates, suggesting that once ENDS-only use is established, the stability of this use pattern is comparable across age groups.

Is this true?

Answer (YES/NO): NO